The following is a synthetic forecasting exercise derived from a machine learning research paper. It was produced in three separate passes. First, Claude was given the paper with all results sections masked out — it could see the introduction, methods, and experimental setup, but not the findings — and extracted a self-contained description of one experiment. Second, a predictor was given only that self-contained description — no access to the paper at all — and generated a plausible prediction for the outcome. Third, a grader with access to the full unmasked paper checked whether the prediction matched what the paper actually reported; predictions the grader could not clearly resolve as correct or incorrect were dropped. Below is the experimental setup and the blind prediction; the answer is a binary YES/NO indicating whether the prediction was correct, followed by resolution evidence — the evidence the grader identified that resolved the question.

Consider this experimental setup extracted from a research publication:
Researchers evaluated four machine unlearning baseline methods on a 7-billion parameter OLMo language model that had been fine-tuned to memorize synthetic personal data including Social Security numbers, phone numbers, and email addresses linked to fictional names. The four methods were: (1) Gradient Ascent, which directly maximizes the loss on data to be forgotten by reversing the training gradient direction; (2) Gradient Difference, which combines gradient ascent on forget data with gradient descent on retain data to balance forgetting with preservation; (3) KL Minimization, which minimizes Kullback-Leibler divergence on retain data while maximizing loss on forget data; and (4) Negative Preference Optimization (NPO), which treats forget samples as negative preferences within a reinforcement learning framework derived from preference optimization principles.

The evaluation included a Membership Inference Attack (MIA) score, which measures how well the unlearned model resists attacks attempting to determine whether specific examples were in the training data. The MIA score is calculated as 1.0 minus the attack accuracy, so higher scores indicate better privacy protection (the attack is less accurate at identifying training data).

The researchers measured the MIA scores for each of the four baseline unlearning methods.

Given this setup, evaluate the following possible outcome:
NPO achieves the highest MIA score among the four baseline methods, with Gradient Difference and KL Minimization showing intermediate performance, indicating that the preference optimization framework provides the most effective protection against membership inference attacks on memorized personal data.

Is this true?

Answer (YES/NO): NO